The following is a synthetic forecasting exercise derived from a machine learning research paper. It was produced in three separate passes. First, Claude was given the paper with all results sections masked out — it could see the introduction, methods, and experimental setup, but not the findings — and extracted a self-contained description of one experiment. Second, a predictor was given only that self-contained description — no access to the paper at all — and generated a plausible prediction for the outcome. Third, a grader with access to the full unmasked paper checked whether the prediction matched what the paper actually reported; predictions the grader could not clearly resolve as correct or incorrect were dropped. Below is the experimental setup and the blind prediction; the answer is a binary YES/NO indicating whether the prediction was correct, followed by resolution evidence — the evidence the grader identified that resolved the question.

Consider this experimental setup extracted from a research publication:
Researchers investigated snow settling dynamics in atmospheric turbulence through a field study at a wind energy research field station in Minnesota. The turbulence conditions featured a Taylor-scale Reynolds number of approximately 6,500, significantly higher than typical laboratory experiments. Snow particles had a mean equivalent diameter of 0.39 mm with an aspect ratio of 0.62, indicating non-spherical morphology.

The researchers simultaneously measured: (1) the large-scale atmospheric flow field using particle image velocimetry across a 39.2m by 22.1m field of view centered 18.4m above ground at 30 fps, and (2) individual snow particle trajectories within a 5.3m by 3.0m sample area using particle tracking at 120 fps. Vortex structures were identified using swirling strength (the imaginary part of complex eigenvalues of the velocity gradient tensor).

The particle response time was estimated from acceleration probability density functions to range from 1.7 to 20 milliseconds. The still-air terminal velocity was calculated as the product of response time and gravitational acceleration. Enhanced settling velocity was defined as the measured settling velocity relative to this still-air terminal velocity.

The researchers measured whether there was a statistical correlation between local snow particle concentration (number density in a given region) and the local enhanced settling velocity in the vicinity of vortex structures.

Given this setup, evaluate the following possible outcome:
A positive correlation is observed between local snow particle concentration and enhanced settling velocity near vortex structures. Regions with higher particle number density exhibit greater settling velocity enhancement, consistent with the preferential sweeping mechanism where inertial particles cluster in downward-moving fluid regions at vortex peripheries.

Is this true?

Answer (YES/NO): YES